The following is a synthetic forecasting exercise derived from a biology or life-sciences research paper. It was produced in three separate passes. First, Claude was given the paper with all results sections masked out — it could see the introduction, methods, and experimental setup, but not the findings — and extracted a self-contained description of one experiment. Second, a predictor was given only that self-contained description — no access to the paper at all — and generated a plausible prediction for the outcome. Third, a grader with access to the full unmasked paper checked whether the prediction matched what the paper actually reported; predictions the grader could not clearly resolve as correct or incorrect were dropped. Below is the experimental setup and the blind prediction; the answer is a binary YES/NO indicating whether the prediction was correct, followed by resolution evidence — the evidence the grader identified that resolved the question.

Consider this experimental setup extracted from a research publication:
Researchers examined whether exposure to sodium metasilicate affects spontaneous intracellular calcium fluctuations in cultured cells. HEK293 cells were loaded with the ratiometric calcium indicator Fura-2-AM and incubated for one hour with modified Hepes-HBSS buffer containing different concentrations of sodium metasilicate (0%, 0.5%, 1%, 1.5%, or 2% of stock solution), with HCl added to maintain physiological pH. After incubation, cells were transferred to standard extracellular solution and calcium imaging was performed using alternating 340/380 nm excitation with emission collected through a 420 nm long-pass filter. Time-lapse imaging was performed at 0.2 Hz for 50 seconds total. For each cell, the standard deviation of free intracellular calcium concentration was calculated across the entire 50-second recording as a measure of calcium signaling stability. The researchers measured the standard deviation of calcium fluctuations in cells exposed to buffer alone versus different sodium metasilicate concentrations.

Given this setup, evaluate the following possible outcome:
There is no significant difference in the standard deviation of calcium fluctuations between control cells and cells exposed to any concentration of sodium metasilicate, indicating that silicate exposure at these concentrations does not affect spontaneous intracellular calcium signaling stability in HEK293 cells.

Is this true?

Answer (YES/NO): YES